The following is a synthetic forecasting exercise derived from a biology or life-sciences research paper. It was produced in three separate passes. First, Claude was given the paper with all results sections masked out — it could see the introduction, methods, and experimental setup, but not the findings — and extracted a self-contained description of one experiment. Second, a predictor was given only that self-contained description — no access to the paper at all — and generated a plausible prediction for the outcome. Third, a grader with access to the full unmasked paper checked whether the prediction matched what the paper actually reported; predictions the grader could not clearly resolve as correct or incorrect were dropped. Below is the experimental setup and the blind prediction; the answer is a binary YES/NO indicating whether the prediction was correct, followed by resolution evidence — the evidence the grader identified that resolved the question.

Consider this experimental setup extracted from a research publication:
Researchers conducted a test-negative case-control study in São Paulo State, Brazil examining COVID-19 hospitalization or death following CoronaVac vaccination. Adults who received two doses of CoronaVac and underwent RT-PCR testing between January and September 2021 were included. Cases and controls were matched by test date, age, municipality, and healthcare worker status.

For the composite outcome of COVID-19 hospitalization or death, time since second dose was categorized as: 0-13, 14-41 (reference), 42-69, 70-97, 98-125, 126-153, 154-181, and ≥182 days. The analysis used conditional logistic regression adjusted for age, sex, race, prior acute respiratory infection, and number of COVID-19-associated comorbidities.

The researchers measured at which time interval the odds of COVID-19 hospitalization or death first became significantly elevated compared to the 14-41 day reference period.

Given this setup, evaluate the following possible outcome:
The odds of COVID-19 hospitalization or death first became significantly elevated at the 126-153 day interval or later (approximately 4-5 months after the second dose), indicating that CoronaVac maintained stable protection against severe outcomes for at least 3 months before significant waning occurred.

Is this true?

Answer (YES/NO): NO